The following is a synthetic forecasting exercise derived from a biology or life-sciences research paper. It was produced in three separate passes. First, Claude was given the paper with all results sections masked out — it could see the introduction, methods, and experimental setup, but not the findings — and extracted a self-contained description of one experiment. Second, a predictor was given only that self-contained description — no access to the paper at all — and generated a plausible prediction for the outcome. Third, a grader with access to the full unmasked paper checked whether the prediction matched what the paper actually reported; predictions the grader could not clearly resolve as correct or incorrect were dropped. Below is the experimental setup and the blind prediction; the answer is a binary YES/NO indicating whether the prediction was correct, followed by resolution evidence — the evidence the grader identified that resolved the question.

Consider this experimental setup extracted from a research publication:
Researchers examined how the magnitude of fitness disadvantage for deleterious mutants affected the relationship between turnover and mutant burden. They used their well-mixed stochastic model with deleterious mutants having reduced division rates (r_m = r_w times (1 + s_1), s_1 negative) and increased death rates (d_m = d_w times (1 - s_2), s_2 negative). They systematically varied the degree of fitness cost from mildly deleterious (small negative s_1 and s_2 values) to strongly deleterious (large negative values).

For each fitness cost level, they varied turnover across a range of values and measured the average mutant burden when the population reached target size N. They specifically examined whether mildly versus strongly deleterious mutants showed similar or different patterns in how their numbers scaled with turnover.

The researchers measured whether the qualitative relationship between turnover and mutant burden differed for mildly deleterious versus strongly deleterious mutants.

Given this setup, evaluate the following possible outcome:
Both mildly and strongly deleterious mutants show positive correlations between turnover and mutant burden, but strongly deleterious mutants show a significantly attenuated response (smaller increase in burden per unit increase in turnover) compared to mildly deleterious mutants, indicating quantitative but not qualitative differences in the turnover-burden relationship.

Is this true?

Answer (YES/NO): NO